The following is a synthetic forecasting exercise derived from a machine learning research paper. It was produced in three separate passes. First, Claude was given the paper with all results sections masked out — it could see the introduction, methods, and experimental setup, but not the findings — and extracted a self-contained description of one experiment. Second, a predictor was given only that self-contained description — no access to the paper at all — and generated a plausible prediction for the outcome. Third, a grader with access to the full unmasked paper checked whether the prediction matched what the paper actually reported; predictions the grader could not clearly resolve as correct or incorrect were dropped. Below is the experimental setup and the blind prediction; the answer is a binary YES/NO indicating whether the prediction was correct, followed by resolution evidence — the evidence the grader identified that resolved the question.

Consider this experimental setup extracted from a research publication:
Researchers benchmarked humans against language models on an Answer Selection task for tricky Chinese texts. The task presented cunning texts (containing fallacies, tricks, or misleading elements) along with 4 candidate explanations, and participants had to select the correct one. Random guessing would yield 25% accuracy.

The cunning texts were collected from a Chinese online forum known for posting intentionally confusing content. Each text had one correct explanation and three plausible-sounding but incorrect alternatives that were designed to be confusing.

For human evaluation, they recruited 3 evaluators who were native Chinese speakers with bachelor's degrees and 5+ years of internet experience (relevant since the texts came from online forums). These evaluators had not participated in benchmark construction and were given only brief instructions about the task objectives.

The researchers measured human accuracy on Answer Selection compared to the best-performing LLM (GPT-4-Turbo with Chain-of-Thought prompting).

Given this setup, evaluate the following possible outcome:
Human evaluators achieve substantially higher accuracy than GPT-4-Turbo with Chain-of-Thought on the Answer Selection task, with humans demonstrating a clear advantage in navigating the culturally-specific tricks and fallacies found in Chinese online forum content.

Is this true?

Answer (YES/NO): YES